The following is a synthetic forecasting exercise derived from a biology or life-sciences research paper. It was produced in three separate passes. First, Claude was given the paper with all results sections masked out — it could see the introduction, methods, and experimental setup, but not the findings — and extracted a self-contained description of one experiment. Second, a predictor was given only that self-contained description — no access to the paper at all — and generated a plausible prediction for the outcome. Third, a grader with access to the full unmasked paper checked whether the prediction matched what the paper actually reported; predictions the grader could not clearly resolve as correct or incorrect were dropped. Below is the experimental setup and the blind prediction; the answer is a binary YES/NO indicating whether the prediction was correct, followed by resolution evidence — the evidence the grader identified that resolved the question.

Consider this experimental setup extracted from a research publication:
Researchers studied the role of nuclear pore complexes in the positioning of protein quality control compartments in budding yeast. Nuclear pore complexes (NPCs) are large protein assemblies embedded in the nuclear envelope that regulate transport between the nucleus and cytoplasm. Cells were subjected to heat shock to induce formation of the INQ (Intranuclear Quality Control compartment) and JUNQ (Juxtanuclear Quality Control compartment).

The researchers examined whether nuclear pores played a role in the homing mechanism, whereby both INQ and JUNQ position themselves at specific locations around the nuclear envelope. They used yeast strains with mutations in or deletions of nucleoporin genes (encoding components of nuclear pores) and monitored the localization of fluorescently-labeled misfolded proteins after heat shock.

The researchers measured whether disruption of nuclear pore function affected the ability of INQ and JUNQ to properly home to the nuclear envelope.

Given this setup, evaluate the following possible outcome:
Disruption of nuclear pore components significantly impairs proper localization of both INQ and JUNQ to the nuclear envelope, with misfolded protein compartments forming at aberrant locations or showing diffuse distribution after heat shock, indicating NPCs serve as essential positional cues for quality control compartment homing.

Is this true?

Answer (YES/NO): NO